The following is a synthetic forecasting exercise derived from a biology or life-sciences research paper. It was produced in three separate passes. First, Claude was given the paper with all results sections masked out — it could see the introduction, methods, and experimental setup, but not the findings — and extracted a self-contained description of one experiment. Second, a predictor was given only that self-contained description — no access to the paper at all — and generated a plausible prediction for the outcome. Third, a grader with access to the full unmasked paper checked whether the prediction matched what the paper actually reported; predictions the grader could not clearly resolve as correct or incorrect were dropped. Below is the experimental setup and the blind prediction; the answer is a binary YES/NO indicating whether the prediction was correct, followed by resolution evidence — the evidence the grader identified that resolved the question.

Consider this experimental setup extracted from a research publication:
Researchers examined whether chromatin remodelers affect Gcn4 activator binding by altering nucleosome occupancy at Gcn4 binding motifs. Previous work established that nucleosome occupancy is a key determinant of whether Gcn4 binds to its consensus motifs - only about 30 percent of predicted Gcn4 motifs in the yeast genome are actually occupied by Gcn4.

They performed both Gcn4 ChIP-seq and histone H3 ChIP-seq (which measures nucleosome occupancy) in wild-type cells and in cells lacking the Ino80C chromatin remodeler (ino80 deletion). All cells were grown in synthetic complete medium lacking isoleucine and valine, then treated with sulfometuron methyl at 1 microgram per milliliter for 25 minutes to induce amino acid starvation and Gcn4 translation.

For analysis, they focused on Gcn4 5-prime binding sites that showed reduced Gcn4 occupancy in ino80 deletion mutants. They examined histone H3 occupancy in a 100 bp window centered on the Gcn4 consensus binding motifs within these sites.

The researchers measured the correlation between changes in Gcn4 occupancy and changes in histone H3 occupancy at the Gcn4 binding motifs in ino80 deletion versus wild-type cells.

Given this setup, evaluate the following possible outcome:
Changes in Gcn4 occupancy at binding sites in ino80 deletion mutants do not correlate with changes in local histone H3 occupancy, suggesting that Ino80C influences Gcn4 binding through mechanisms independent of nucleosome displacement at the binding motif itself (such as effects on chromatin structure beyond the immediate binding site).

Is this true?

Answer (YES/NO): NO